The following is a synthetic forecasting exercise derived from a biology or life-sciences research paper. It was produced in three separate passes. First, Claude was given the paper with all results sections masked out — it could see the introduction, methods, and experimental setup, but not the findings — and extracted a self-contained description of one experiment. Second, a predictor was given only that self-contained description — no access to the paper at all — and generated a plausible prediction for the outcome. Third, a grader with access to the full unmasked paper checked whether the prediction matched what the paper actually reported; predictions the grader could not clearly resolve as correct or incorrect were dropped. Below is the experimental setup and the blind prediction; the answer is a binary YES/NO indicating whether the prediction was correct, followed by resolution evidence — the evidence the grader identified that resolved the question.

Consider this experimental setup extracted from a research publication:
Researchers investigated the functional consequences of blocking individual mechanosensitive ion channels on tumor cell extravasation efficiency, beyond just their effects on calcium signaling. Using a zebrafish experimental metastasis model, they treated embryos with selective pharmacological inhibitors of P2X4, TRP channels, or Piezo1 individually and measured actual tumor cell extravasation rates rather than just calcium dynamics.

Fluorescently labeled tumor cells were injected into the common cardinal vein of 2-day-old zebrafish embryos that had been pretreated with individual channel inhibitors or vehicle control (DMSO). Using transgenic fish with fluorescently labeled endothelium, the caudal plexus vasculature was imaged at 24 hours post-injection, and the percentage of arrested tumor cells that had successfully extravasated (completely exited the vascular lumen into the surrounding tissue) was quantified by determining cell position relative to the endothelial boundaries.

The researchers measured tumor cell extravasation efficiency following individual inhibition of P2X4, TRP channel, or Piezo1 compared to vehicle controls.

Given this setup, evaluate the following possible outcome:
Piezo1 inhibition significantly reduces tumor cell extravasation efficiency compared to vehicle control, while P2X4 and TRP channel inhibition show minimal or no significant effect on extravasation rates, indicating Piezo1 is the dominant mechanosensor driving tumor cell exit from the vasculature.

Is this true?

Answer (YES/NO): NO